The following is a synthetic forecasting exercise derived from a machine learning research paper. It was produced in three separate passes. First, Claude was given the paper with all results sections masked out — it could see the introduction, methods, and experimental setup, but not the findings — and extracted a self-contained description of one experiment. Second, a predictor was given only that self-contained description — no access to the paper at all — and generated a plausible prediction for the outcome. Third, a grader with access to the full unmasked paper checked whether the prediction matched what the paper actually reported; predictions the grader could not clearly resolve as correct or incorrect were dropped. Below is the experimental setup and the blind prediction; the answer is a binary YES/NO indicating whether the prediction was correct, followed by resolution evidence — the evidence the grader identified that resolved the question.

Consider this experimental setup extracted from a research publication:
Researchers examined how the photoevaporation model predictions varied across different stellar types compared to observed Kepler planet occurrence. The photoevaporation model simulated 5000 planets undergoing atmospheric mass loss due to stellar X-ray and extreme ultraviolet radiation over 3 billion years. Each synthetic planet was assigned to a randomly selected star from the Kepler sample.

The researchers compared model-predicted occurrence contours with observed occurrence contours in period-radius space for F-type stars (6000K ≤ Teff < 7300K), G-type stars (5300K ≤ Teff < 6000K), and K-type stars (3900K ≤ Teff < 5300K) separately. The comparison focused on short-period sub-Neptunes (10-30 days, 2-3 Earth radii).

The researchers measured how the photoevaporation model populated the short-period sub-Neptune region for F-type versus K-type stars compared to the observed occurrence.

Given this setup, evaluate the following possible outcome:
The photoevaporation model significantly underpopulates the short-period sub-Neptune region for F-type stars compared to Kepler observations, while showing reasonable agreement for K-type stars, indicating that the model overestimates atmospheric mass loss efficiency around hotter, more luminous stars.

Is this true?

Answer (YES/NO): NO